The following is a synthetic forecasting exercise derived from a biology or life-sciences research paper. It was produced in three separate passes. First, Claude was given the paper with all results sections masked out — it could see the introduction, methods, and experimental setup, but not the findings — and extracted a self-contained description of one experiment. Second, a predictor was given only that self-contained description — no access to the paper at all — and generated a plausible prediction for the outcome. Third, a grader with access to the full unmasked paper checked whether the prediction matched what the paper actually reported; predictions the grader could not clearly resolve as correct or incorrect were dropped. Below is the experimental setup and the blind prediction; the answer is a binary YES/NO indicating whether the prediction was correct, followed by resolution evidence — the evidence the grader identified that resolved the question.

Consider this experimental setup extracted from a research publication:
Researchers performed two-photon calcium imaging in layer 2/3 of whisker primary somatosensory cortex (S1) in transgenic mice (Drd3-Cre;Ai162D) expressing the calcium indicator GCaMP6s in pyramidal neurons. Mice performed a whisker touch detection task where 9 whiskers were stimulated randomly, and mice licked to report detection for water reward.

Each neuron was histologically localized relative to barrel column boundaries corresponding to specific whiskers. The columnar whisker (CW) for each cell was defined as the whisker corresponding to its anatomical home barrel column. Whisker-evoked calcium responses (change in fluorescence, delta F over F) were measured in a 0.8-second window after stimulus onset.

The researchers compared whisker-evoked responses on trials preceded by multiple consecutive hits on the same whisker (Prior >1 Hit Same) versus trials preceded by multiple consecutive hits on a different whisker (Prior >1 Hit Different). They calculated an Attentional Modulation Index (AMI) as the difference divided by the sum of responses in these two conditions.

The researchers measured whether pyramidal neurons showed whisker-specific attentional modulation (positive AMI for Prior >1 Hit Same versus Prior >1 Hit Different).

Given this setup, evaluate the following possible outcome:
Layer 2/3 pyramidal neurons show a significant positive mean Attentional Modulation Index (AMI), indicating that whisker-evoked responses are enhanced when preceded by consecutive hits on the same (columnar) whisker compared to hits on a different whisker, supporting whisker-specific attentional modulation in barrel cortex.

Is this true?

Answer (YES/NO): YES